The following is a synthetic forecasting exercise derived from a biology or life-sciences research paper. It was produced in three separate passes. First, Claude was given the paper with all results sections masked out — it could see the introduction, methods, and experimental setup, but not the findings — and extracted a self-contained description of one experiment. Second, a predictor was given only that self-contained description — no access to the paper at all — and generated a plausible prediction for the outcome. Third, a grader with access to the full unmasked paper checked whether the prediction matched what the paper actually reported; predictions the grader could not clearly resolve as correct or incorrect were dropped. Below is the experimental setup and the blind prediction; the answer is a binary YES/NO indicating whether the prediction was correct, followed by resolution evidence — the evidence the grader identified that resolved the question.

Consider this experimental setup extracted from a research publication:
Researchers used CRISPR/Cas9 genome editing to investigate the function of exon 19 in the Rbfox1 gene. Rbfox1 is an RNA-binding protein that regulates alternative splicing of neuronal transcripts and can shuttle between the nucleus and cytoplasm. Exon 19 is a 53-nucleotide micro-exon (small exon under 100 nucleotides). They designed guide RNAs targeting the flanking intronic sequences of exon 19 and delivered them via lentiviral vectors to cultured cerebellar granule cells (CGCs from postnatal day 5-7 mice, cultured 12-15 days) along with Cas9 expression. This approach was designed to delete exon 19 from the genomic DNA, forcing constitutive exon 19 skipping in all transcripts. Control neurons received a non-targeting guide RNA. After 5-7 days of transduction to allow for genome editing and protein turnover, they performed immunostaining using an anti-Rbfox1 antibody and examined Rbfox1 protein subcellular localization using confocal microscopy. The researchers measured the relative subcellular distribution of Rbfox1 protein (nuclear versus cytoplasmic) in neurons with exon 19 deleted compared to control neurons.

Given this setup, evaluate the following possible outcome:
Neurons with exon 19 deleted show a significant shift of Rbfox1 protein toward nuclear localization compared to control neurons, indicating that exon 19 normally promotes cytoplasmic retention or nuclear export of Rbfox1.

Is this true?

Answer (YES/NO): YES